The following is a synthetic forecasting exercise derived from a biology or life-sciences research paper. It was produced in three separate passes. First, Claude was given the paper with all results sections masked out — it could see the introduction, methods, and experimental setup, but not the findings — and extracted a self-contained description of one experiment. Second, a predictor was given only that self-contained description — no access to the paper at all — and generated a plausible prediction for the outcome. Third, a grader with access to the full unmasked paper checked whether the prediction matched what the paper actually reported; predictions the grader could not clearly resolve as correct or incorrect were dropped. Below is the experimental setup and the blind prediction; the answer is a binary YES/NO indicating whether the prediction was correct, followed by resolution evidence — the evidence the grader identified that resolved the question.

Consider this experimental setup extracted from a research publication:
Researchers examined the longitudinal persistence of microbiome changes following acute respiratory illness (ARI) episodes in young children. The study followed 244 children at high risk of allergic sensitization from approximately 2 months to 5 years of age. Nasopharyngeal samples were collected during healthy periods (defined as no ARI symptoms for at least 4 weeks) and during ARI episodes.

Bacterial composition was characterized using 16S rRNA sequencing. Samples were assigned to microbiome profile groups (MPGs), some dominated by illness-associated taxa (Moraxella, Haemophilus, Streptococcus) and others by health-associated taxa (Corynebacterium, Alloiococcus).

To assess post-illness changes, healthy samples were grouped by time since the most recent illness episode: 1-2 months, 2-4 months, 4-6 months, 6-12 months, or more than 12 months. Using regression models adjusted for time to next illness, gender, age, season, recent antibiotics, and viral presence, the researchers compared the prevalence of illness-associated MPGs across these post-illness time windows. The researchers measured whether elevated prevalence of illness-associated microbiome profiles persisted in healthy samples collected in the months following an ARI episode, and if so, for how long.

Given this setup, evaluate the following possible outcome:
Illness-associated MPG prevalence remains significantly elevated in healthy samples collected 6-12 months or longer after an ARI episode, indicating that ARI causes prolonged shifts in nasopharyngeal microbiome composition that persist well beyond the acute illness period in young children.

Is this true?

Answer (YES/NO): NO